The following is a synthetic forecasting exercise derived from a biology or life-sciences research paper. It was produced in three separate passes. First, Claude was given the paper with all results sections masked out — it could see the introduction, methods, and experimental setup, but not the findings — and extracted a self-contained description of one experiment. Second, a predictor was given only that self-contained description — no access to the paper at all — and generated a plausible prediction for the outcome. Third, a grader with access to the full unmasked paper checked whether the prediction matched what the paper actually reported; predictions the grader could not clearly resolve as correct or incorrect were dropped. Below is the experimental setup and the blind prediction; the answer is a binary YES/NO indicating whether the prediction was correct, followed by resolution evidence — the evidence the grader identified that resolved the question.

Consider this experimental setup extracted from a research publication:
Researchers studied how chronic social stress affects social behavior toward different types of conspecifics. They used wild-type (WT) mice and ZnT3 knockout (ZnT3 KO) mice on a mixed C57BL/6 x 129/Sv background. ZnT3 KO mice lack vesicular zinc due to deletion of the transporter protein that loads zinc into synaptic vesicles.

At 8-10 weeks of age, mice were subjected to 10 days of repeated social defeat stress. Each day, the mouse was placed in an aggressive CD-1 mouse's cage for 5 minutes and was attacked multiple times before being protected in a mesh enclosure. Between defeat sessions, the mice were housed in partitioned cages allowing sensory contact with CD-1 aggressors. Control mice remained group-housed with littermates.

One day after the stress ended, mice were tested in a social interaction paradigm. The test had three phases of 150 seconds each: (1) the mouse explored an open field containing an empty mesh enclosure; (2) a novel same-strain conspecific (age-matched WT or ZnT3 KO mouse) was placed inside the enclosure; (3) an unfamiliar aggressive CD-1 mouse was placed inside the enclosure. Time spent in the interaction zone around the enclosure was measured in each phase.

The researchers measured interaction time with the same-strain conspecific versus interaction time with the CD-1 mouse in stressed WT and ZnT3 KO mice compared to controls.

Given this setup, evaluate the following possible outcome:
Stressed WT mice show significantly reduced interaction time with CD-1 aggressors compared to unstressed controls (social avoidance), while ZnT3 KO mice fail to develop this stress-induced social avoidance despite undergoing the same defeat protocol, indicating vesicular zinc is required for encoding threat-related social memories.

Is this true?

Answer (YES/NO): NO